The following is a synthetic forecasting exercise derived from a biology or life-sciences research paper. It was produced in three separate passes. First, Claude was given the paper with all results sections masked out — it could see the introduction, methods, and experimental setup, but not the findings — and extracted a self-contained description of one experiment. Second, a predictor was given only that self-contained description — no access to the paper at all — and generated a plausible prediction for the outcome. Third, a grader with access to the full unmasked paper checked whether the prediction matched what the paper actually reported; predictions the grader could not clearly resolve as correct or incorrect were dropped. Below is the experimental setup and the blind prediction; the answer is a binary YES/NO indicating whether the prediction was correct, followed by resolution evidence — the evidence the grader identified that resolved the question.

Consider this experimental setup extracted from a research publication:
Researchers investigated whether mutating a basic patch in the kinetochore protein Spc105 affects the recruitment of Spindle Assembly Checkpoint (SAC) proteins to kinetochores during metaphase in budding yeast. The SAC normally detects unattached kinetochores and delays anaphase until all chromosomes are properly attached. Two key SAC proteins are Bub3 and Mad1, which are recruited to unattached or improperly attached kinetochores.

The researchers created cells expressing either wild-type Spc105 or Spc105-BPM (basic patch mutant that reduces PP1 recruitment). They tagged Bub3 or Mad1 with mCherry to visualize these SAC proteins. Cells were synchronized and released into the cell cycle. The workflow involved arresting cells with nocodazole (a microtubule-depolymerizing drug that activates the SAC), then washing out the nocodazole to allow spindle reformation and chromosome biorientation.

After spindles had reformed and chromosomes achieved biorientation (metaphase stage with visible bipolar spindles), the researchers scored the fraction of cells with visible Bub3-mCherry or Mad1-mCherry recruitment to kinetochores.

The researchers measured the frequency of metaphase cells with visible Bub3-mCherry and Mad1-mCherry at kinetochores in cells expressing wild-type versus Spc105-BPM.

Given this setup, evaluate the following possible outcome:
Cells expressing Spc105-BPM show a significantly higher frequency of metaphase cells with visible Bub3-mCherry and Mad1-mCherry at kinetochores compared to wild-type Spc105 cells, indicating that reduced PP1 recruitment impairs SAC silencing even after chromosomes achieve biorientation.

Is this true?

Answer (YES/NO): NO